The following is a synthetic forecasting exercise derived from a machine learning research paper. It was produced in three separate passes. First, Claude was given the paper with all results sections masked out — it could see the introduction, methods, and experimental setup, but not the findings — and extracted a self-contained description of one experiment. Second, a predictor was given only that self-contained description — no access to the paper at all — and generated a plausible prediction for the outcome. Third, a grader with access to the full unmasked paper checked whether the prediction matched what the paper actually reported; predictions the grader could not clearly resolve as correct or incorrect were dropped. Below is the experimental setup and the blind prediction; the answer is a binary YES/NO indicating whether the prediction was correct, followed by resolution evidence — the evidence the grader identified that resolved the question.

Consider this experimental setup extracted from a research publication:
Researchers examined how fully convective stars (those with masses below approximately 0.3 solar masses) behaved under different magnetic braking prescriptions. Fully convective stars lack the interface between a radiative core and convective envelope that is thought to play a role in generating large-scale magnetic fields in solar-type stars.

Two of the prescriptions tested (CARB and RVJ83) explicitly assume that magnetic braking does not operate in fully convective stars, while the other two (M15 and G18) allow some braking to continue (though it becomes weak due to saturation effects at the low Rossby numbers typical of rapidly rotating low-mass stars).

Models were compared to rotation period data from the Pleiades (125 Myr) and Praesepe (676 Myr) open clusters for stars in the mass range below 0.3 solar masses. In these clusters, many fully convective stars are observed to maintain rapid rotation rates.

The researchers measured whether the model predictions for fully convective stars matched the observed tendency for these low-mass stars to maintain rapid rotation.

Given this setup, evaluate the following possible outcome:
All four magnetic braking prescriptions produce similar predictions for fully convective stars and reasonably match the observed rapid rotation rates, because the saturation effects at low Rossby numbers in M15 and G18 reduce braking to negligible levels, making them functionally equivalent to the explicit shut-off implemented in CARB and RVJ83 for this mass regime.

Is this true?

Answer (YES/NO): YES